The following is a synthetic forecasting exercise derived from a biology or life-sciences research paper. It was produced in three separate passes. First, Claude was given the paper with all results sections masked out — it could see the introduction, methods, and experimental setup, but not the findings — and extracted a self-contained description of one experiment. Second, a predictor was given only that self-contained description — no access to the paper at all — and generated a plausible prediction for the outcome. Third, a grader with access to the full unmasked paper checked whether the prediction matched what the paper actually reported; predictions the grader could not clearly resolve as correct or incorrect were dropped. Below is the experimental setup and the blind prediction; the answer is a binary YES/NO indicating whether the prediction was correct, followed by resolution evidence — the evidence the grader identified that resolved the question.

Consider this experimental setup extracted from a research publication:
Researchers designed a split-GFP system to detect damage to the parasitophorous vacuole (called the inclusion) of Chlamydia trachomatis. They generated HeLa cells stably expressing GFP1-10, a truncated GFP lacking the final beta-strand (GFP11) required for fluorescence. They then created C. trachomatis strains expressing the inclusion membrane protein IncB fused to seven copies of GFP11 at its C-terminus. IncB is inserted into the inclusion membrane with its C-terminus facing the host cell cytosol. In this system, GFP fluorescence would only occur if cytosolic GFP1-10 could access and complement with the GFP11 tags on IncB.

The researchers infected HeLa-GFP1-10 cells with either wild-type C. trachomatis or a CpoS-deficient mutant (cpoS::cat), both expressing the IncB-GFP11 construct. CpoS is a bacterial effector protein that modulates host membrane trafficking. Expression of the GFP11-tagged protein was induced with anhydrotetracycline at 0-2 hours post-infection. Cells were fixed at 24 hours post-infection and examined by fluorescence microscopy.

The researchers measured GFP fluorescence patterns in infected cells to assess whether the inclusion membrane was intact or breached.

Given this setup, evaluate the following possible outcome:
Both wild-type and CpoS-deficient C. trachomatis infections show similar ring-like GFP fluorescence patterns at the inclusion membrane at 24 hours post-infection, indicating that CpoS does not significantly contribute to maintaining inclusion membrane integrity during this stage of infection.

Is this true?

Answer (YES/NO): NO